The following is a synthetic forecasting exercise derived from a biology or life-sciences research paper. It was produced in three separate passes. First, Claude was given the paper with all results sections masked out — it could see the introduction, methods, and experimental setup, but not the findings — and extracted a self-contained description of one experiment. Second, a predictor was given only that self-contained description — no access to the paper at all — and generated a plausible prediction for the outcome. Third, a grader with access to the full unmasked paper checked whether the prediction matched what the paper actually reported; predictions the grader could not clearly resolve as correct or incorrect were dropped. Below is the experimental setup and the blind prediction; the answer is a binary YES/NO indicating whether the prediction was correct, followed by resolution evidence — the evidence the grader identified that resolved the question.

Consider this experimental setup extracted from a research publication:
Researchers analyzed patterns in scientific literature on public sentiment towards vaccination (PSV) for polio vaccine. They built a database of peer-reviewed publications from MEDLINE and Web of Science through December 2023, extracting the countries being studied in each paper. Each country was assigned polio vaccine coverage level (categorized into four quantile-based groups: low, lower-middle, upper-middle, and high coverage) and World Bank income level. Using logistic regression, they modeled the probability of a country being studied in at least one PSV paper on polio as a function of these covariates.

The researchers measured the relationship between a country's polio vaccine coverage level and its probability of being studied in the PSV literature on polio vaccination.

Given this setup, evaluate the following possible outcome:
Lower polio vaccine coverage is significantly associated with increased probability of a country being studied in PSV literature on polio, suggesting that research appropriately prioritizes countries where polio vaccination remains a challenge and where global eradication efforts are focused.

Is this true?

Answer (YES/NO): NO